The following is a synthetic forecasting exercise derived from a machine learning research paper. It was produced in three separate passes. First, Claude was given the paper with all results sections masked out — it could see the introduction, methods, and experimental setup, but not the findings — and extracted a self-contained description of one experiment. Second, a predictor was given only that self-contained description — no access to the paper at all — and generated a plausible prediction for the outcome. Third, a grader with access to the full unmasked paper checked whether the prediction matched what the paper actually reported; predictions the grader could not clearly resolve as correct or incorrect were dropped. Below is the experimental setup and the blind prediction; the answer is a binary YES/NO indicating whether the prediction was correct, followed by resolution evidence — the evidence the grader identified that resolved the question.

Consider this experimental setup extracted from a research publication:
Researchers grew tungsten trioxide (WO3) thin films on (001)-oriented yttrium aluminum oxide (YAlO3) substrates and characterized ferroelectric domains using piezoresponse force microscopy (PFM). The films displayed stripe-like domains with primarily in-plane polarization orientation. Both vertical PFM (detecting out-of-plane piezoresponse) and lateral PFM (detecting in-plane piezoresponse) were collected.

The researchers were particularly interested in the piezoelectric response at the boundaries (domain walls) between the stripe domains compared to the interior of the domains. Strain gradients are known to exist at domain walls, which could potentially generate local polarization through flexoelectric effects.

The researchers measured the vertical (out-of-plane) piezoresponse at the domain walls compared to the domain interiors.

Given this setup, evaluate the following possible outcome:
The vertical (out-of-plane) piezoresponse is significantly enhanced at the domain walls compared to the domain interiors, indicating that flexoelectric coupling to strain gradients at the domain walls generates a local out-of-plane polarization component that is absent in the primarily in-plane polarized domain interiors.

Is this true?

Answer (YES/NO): NO